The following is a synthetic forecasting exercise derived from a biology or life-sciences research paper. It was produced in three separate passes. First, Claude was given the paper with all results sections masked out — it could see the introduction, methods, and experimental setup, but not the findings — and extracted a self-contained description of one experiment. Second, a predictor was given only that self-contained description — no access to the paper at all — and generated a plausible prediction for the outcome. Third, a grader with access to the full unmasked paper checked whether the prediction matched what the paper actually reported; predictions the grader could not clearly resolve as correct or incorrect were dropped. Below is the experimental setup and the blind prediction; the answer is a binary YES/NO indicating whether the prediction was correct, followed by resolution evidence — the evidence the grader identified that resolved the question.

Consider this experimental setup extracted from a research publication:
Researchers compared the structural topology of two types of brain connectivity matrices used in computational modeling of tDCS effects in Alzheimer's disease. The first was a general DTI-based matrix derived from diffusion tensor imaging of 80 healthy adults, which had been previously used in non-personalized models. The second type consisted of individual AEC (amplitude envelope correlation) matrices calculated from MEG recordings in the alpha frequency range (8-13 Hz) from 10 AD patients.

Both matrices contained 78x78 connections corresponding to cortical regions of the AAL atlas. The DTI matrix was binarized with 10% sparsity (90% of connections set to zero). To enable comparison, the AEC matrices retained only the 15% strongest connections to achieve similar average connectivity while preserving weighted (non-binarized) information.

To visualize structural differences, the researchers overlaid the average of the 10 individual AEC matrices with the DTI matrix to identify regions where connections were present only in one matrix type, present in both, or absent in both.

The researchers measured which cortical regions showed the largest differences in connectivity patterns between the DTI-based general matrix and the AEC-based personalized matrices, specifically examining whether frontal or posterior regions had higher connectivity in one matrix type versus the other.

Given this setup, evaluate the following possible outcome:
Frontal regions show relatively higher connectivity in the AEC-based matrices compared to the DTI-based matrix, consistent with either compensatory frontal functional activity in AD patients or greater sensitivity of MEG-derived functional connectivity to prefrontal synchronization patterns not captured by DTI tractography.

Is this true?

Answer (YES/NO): YES